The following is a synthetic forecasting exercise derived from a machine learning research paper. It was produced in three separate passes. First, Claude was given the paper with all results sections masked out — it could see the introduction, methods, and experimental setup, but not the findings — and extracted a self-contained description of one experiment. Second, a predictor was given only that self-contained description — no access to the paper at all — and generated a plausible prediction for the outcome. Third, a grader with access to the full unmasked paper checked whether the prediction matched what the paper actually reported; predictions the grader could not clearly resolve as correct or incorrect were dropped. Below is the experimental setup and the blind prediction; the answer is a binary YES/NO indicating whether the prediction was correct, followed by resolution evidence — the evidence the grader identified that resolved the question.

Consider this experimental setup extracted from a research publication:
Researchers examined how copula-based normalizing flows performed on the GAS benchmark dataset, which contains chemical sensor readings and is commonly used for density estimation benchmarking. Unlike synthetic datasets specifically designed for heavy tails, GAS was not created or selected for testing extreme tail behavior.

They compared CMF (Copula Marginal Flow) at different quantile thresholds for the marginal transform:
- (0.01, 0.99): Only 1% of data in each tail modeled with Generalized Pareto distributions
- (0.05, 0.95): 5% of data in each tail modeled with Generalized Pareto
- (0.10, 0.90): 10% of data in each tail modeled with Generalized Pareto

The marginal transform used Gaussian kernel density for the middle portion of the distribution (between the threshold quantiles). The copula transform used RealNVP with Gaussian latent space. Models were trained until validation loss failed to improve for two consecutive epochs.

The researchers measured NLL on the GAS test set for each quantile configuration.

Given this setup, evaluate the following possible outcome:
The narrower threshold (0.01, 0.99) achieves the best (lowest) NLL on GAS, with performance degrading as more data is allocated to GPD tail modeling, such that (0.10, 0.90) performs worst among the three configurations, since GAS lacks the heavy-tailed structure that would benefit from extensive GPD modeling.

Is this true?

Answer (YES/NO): YES